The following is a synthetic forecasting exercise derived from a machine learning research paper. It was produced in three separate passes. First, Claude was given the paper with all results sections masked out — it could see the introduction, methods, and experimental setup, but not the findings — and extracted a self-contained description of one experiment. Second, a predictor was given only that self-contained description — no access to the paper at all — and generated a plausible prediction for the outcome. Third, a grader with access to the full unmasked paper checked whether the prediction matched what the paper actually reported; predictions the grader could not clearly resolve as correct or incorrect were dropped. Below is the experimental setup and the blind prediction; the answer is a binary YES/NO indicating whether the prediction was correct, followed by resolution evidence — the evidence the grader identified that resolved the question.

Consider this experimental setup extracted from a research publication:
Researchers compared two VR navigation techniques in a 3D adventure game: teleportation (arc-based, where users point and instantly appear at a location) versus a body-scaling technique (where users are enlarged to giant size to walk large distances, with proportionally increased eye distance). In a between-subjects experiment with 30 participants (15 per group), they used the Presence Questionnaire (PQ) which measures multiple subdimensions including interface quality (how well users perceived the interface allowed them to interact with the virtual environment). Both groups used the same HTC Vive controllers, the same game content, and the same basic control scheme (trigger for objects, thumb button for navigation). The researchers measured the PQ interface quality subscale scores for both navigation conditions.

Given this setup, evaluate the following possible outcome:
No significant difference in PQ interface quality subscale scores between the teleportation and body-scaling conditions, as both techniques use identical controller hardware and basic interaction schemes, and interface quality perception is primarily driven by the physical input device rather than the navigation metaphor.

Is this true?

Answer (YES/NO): YES